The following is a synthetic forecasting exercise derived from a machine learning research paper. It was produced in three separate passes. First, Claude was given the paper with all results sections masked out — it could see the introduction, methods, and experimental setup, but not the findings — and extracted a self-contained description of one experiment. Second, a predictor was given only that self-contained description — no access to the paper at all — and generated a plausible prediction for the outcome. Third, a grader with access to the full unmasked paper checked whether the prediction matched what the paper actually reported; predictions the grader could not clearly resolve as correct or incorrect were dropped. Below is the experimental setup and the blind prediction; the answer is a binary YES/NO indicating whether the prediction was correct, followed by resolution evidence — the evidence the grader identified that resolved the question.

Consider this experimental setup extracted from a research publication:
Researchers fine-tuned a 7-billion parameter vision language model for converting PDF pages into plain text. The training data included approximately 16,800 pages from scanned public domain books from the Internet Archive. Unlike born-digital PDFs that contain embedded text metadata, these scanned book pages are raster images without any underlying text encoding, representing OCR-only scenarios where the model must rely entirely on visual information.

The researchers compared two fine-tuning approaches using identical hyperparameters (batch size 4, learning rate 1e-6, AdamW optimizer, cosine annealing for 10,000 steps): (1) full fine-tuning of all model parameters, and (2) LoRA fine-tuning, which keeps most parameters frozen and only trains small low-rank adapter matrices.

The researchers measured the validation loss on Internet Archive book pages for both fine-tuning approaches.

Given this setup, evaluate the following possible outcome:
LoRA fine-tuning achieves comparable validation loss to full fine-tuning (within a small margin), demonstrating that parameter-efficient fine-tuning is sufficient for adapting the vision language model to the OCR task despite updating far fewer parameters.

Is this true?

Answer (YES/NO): NO